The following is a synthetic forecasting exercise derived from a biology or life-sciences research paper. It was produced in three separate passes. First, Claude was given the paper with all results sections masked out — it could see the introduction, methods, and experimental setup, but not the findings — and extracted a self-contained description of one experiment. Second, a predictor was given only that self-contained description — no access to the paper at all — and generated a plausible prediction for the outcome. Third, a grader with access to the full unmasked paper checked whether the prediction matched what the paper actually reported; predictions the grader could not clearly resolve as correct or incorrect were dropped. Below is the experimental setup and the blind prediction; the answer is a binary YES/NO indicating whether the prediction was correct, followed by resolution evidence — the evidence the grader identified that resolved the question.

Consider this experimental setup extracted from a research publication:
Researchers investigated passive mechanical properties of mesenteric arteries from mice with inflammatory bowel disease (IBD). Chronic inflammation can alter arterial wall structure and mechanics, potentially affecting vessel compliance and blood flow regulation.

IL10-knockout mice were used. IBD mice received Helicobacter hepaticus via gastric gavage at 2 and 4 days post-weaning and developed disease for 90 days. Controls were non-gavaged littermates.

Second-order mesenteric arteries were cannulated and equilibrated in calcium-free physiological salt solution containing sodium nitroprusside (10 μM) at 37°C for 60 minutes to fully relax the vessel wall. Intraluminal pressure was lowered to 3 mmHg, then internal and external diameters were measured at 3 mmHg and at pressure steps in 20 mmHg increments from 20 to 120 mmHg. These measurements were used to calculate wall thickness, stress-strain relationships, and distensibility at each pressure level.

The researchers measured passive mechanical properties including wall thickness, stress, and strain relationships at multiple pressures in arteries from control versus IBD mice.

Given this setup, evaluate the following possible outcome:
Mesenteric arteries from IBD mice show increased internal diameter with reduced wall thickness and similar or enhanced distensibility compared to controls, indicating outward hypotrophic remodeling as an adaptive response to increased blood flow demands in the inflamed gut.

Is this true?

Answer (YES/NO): NO